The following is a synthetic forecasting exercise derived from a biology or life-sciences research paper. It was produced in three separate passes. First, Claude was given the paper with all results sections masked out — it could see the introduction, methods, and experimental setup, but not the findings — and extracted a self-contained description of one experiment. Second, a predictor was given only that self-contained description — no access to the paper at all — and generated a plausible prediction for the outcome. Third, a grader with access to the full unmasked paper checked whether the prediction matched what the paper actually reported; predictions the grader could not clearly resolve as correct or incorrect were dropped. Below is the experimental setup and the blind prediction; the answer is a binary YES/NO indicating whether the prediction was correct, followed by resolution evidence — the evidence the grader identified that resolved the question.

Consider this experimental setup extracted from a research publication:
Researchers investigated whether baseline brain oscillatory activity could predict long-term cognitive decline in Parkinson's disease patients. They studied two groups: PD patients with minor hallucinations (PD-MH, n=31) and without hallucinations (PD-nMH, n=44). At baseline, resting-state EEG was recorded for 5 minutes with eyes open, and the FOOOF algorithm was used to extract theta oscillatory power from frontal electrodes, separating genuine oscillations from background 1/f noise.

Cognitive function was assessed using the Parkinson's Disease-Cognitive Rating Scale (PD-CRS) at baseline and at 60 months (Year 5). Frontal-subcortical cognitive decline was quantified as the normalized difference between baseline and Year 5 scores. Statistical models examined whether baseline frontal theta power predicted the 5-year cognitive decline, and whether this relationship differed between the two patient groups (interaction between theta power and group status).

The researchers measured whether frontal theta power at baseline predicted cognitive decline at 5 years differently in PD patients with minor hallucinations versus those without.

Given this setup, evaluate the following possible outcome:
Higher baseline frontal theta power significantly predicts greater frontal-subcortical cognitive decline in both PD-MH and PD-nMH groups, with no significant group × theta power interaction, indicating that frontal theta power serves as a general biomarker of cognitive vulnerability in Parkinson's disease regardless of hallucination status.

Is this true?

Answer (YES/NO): NO